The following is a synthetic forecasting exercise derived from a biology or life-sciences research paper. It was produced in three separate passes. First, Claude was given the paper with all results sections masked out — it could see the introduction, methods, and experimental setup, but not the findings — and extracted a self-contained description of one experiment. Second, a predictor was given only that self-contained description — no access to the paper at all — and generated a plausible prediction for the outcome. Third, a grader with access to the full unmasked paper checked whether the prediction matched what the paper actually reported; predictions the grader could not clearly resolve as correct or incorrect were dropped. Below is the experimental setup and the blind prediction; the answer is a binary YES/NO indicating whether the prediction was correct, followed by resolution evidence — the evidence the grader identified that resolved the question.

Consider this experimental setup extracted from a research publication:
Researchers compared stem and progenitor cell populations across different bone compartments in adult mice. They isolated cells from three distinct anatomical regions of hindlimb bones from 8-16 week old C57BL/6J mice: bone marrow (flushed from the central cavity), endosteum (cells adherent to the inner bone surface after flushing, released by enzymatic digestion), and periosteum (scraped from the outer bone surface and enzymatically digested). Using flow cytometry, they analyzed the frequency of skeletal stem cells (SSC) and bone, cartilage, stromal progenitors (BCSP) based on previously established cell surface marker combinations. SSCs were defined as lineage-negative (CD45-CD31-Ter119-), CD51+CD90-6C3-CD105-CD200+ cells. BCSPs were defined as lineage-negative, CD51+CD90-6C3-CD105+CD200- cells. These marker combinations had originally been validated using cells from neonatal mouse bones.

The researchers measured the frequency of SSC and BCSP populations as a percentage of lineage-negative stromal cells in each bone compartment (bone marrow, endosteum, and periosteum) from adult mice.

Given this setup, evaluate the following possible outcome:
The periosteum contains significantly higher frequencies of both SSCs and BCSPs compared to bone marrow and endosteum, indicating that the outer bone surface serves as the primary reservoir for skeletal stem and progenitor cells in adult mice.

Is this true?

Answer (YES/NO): NO